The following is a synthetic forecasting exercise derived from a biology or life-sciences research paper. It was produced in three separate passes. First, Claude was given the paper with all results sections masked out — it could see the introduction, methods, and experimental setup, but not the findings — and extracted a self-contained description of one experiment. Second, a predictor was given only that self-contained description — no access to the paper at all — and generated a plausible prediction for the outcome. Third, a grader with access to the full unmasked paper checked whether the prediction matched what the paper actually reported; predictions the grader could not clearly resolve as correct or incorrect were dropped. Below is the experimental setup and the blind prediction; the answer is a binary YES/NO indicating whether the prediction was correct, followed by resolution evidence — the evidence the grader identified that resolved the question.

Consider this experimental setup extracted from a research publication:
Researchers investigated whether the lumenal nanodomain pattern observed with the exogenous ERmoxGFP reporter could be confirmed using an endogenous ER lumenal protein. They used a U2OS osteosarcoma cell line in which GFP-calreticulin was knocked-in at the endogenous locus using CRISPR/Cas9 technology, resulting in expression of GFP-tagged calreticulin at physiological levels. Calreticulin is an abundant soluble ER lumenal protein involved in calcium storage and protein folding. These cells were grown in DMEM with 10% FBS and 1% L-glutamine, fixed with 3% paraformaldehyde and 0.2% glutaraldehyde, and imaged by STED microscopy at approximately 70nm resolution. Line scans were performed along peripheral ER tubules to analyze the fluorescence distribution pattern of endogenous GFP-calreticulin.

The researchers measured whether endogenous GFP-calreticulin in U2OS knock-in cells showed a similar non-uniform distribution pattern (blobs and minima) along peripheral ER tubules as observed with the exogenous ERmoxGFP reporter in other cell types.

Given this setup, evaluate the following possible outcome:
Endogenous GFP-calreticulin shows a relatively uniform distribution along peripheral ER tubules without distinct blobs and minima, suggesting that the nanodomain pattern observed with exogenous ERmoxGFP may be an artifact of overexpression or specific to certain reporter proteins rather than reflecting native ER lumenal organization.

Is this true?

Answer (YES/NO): NO